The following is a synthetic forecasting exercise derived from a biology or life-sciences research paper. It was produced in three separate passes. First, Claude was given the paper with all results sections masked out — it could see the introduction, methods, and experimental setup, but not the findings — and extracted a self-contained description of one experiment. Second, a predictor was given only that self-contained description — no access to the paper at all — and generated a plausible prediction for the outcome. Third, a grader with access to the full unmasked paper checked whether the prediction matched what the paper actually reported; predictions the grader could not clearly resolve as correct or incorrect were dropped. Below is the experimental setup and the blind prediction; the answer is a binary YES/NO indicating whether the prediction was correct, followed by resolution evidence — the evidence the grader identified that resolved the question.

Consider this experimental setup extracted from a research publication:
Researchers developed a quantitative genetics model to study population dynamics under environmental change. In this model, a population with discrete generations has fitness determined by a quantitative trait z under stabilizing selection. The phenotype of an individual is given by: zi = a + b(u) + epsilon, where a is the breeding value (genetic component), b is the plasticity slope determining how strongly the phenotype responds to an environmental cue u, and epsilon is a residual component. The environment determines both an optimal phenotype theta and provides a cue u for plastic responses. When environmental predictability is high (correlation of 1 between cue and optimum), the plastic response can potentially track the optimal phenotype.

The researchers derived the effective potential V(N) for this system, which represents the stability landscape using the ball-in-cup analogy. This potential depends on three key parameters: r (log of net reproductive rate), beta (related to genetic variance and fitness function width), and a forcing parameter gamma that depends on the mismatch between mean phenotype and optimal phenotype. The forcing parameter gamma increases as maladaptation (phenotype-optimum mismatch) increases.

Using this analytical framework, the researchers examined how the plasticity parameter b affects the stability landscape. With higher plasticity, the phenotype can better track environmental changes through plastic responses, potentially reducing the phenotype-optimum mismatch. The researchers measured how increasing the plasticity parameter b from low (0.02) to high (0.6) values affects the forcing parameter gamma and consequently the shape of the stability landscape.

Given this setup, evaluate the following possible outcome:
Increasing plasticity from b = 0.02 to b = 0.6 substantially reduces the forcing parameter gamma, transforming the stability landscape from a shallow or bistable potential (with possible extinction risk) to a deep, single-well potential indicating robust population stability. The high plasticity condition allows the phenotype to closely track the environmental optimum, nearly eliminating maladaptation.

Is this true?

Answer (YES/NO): YES